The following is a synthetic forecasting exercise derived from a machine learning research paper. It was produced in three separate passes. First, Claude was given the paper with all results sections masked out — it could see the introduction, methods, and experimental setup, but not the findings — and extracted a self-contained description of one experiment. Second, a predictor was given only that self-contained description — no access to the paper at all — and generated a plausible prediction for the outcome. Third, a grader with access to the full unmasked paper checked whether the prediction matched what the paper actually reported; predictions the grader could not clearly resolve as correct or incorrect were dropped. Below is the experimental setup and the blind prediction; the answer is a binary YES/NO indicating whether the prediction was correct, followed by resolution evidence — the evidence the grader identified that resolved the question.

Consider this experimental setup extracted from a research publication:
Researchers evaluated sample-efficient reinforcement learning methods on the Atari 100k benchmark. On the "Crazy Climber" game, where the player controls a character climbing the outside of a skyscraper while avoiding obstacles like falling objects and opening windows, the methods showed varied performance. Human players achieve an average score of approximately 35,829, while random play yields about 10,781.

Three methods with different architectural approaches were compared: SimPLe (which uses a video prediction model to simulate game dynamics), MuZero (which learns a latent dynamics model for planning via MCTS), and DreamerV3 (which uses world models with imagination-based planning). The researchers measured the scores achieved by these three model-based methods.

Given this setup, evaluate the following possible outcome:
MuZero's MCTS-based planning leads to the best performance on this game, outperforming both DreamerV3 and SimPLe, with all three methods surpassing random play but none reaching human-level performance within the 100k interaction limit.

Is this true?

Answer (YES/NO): NO